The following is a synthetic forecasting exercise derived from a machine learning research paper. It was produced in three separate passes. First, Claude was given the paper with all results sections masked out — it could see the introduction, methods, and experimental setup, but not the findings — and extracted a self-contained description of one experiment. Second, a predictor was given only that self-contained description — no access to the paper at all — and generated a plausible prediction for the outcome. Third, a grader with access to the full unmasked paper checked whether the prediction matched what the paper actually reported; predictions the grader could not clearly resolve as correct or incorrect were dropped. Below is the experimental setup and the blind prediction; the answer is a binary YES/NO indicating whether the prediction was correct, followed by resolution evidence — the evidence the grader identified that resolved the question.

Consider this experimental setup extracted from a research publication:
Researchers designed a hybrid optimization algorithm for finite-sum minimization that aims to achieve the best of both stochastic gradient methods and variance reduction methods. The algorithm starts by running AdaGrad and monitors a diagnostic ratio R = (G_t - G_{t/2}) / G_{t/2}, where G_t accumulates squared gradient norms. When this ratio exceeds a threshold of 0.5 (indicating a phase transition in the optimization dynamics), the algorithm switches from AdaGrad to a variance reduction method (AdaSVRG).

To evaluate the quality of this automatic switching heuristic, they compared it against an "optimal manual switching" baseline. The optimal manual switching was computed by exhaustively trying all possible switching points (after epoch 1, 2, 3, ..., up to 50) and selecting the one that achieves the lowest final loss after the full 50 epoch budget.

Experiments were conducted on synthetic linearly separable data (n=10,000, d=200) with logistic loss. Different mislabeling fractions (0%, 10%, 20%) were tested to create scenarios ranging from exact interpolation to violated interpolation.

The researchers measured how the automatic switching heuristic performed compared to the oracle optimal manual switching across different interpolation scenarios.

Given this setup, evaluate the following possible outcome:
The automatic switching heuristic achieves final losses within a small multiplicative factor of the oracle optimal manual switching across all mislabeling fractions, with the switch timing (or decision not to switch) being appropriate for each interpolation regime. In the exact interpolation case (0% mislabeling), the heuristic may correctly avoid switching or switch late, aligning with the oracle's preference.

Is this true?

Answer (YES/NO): YES